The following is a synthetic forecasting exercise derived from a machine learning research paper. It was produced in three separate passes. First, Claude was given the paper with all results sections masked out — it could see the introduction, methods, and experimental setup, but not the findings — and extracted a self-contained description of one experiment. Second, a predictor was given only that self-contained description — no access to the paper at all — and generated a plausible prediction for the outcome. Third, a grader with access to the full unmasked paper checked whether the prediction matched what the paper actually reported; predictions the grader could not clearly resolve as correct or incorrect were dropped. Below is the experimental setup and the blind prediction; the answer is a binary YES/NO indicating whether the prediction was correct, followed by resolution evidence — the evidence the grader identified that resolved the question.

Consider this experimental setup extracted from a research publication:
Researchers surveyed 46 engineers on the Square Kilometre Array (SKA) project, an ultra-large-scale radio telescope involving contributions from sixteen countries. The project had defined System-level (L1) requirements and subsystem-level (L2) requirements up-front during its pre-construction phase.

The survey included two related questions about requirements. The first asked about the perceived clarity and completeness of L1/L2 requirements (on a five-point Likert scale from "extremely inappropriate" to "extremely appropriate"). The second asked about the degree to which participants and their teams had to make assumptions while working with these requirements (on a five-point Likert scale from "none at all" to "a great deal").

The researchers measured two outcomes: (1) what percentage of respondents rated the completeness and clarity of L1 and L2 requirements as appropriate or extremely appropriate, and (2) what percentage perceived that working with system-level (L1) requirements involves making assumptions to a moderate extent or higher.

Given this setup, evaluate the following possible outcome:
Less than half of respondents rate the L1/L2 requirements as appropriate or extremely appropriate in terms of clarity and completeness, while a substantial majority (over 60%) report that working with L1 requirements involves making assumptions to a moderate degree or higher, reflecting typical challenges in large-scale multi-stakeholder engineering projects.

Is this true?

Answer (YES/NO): NO